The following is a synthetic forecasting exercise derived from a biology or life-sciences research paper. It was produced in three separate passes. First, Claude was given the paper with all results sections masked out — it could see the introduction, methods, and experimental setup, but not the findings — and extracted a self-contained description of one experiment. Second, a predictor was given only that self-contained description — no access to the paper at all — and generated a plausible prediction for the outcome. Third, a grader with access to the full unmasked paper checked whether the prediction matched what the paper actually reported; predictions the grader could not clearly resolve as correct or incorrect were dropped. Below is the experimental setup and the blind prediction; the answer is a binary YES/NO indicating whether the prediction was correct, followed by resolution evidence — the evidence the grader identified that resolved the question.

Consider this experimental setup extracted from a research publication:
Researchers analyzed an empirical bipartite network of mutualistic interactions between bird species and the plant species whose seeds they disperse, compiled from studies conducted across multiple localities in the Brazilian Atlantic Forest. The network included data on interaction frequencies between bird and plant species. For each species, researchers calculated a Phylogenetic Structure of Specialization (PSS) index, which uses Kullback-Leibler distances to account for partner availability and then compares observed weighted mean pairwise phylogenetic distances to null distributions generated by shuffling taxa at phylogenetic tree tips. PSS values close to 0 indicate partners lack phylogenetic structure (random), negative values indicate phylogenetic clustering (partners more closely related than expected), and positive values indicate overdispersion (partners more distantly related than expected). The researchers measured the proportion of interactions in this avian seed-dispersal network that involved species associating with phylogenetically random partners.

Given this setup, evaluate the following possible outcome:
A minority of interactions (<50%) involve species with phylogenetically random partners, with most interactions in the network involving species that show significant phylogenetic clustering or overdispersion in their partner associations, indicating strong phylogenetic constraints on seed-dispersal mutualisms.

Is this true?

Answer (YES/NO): NO